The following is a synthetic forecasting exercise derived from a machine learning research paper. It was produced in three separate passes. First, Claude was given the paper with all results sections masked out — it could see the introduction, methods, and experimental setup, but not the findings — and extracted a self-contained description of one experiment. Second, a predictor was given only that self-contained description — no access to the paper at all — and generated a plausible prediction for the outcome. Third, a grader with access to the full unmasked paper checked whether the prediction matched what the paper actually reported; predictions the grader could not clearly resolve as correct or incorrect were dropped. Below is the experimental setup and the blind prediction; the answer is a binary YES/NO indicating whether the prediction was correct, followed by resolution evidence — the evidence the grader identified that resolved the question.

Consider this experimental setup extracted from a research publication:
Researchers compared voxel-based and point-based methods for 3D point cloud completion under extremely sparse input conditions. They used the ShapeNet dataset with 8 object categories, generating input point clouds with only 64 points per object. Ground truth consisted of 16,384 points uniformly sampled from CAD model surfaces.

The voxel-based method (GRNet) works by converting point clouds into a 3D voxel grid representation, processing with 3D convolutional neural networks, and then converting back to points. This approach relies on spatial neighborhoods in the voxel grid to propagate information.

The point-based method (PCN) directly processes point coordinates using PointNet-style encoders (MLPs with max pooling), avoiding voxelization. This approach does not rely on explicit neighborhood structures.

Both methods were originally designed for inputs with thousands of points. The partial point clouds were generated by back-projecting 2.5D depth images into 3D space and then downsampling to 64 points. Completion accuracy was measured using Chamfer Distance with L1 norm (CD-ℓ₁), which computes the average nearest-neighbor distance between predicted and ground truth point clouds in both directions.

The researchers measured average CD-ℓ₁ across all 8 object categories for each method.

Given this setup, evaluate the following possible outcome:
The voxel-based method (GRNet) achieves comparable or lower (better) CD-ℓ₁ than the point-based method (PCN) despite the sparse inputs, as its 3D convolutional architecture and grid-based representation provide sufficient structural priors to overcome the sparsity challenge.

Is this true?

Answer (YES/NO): NO